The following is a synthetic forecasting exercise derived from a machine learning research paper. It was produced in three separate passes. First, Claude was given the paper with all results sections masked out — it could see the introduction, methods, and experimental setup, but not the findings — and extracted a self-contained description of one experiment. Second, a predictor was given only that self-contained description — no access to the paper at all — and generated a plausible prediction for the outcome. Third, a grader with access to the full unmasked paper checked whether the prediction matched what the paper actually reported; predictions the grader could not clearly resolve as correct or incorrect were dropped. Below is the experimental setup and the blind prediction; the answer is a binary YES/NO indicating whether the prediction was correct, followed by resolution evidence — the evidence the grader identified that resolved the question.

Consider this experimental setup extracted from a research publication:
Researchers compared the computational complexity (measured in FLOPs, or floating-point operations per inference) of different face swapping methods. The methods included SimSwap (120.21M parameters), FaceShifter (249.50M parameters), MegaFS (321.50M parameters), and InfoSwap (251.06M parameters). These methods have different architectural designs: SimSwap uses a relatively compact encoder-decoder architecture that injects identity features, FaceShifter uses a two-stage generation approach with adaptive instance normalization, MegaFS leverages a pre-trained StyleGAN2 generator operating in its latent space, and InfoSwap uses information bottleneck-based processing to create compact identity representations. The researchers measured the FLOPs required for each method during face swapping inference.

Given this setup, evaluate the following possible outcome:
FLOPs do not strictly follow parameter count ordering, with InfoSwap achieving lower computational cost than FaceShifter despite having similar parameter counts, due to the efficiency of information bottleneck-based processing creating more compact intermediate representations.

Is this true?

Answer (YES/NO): NO